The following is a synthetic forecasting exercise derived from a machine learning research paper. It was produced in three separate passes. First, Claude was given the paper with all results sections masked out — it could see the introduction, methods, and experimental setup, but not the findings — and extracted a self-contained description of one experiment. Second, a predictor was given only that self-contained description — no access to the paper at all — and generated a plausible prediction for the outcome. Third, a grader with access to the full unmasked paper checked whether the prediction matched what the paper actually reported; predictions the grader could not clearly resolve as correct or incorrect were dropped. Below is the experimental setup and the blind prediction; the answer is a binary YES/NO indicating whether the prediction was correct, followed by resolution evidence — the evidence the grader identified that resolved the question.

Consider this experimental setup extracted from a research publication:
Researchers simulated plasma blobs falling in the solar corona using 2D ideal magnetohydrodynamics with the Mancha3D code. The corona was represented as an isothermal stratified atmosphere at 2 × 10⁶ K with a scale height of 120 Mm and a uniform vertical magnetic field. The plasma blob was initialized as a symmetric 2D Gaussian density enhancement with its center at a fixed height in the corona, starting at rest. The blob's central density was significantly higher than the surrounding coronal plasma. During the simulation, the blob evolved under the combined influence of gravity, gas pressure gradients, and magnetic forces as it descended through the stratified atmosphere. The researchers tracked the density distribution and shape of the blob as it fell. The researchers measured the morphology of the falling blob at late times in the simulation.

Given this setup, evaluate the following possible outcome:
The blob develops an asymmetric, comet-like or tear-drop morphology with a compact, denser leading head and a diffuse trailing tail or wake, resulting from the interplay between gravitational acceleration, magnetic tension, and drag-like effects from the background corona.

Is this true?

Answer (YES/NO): NO